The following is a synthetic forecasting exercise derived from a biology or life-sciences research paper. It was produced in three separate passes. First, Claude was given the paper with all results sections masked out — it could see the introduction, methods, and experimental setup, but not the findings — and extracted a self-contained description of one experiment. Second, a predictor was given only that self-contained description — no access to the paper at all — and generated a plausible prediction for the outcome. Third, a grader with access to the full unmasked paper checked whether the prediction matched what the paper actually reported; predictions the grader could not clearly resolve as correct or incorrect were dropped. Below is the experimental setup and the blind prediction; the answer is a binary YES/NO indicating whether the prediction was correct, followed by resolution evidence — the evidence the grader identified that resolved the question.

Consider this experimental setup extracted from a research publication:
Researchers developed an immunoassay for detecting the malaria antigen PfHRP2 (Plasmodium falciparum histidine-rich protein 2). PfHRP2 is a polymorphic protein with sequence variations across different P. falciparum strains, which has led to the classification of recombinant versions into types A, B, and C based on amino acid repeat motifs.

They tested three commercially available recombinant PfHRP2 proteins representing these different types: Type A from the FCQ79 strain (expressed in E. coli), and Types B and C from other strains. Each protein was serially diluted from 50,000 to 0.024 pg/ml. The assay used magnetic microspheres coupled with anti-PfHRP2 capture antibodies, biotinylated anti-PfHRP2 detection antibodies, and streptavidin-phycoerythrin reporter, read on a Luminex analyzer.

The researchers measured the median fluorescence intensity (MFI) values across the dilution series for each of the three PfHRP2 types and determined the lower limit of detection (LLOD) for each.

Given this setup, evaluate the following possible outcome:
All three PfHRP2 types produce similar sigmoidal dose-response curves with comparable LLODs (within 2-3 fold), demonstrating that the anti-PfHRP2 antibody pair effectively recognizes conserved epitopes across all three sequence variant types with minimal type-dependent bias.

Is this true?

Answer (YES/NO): YES